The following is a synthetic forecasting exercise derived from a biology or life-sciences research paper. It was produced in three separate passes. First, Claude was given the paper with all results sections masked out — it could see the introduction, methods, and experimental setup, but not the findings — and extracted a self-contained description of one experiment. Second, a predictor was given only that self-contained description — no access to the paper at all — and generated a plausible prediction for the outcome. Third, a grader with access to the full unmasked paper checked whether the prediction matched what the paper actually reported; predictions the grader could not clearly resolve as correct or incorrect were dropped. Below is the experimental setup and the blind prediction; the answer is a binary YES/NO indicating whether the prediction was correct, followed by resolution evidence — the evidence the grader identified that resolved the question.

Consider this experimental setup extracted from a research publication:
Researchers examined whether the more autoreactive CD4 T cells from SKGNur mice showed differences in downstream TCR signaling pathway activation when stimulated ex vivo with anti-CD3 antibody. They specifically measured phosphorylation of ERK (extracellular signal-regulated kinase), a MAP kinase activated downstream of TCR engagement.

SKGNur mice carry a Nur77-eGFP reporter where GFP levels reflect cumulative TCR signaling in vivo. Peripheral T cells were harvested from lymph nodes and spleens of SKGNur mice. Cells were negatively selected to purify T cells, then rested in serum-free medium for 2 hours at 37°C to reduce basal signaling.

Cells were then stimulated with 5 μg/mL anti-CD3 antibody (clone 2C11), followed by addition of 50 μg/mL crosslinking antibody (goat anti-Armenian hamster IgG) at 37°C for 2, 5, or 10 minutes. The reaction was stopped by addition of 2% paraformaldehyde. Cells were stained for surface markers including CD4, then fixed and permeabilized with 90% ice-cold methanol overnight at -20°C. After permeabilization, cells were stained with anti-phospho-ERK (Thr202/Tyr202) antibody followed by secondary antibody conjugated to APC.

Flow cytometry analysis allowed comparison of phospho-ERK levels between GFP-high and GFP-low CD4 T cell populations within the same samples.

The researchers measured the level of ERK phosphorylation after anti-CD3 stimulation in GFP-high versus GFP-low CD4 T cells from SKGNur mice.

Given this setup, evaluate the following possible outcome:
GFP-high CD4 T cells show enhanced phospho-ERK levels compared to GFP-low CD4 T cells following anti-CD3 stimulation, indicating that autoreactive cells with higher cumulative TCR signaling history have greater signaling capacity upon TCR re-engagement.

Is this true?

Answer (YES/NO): NO